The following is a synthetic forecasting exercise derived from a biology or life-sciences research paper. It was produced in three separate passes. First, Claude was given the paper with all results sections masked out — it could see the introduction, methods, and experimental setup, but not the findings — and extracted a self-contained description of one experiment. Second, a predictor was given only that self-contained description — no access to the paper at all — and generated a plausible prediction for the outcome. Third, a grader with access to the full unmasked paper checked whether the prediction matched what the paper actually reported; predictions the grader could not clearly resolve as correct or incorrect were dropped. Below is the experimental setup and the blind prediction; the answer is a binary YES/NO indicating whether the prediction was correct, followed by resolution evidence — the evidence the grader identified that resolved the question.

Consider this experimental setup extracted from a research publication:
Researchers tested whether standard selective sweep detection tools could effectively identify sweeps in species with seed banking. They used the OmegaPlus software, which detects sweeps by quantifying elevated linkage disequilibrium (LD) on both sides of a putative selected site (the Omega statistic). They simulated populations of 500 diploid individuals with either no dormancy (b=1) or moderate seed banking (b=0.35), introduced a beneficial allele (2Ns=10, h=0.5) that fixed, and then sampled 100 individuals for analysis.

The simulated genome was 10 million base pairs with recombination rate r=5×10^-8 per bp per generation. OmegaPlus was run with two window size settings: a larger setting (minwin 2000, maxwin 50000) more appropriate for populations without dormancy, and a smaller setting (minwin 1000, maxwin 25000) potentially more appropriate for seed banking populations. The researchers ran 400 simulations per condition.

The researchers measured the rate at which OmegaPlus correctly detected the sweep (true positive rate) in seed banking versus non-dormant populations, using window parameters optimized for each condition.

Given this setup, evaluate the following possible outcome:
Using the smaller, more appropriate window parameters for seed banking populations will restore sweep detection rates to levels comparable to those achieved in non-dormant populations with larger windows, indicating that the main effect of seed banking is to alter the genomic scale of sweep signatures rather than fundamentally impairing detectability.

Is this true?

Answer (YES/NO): NO